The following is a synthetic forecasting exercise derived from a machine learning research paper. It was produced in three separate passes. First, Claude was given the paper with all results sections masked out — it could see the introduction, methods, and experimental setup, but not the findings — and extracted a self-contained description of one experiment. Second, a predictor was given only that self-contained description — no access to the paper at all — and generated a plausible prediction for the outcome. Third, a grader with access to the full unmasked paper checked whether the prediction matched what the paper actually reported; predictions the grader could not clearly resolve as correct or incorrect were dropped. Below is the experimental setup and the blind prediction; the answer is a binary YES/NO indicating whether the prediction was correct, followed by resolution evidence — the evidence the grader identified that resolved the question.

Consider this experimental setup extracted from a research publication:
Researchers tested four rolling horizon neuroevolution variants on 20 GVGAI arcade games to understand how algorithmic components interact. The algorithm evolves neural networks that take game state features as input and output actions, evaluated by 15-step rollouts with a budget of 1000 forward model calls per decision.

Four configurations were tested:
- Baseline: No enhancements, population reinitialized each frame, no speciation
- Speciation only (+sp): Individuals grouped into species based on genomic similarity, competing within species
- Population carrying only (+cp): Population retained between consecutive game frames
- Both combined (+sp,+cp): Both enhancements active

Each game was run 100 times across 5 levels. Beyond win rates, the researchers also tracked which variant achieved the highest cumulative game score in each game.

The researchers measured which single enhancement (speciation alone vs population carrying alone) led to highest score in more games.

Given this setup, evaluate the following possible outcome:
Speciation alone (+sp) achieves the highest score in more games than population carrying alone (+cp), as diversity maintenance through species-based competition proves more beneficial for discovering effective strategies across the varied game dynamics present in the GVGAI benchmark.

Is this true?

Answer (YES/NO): NO